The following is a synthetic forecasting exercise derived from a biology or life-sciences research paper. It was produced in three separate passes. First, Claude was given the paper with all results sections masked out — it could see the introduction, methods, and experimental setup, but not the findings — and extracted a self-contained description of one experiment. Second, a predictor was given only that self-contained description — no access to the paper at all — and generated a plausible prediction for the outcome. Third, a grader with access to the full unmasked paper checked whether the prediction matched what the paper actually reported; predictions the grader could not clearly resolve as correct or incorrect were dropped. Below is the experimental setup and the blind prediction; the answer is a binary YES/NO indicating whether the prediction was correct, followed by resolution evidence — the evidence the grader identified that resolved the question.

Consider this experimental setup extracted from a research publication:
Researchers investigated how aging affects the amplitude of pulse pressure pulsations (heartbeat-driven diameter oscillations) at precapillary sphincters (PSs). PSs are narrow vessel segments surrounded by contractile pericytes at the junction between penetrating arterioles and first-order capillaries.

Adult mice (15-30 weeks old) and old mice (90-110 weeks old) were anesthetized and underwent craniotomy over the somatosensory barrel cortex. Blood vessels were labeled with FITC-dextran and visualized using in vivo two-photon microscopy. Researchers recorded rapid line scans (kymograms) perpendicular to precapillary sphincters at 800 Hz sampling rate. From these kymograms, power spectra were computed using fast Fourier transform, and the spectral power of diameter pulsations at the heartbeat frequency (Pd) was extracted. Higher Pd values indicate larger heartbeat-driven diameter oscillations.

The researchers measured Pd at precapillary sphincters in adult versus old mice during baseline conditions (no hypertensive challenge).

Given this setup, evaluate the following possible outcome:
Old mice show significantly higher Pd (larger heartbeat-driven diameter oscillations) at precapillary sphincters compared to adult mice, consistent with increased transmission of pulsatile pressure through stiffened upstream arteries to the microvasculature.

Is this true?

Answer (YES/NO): NO